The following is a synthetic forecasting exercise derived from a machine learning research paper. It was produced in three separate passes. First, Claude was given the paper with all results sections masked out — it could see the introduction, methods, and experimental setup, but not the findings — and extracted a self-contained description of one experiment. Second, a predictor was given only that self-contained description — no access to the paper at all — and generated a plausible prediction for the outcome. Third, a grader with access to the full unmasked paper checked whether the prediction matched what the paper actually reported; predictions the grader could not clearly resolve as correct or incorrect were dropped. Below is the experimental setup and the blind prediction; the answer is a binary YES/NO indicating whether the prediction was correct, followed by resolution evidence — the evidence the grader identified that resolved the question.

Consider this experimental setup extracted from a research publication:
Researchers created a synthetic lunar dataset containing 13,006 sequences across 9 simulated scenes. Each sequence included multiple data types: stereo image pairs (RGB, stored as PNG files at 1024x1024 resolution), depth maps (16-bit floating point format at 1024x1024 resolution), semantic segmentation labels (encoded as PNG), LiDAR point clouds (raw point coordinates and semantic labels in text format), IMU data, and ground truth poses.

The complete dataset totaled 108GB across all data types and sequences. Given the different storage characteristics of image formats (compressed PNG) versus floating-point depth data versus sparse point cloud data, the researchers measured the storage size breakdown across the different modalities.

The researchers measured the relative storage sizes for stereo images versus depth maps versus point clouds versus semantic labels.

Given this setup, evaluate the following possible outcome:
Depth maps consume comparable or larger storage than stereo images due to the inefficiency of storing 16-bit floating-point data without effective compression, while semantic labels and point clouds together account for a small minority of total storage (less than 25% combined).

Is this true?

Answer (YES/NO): YES